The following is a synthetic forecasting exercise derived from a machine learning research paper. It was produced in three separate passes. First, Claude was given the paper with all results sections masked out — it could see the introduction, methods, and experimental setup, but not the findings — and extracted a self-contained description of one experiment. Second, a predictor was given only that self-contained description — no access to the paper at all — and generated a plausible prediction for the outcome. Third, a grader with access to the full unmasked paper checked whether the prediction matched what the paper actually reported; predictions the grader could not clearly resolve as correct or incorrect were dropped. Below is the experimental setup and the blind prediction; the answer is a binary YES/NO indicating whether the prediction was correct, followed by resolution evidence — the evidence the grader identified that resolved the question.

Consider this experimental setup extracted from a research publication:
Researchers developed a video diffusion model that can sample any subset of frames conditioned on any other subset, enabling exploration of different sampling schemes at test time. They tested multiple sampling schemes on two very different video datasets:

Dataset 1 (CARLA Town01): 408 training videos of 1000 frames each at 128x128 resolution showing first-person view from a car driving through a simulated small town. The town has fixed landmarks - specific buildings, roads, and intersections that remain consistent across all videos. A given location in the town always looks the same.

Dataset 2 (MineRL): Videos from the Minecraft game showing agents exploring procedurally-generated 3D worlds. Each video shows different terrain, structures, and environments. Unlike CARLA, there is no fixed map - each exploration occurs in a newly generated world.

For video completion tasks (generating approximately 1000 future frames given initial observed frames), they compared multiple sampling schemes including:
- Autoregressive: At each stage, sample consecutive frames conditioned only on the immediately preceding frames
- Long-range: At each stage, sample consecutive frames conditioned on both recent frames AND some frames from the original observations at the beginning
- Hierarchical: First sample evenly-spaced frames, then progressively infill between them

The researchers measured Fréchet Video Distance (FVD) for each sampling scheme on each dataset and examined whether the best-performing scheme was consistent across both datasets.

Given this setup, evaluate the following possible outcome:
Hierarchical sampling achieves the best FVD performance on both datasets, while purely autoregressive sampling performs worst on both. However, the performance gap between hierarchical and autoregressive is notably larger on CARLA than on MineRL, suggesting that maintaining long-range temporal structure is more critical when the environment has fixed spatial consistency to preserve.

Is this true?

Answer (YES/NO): NO